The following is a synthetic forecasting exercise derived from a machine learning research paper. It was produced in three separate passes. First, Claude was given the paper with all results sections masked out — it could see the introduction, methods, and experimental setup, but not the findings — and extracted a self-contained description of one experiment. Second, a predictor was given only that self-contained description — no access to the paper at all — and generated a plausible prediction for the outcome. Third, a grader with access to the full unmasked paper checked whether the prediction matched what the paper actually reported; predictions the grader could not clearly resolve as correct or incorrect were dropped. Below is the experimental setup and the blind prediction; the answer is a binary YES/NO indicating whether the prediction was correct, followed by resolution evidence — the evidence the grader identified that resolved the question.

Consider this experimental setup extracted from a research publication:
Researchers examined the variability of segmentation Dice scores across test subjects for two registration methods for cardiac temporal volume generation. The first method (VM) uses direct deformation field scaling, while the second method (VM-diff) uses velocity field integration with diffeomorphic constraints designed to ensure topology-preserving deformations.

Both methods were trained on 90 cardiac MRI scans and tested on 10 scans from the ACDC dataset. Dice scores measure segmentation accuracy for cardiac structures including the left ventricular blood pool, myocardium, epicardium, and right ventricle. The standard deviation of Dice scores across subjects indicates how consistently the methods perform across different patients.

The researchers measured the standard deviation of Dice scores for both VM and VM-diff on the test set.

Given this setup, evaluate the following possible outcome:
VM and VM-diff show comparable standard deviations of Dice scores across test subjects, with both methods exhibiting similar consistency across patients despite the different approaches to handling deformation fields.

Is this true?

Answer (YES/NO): NO